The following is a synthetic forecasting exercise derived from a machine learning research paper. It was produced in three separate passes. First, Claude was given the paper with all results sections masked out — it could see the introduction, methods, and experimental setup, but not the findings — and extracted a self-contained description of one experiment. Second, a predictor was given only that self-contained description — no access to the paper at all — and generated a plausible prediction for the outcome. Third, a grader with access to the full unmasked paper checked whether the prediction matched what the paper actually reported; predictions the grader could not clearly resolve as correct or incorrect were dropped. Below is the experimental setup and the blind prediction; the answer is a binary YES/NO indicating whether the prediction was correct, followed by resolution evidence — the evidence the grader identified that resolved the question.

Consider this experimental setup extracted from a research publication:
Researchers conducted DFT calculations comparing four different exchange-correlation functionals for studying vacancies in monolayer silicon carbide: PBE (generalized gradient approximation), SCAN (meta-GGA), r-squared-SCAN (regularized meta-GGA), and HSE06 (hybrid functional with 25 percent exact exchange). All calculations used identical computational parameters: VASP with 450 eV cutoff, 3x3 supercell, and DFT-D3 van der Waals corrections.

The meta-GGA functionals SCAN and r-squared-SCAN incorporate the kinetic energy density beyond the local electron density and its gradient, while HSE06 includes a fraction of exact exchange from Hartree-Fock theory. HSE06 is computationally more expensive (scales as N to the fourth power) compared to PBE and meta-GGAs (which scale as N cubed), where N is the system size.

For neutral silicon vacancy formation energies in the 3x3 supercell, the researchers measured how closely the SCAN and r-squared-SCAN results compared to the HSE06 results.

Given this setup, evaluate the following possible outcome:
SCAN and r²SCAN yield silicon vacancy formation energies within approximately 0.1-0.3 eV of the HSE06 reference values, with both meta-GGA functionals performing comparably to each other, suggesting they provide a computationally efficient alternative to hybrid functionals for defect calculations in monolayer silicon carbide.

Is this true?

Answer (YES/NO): NO